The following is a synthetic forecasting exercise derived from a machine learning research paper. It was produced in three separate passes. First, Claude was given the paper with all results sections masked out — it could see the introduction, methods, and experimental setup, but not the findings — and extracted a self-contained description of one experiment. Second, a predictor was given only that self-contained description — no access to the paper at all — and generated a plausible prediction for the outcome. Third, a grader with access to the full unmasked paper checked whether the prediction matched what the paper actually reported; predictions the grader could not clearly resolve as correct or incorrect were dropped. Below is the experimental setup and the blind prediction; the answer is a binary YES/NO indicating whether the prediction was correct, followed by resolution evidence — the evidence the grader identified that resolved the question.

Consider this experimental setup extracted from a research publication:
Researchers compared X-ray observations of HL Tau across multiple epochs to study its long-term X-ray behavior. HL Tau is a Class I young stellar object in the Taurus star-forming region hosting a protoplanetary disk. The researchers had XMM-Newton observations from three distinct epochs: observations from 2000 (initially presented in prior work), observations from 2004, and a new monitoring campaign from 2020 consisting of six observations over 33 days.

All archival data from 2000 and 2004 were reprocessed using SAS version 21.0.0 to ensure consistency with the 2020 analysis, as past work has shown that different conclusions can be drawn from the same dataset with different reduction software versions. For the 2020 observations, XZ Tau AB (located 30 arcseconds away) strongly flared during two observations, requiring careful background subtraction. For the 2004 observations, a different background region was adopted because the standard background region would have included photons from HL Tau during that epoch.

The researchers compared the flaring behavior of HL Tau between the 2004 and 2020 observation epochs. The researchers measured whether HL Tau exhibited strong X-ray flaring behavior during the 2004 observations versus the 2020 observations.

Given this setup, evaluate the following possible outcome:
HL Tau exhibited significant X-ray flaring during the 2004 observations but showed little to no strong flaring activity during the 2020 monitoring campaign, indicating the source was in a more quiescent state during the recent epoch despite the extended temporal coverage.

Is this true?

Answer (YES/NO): YES